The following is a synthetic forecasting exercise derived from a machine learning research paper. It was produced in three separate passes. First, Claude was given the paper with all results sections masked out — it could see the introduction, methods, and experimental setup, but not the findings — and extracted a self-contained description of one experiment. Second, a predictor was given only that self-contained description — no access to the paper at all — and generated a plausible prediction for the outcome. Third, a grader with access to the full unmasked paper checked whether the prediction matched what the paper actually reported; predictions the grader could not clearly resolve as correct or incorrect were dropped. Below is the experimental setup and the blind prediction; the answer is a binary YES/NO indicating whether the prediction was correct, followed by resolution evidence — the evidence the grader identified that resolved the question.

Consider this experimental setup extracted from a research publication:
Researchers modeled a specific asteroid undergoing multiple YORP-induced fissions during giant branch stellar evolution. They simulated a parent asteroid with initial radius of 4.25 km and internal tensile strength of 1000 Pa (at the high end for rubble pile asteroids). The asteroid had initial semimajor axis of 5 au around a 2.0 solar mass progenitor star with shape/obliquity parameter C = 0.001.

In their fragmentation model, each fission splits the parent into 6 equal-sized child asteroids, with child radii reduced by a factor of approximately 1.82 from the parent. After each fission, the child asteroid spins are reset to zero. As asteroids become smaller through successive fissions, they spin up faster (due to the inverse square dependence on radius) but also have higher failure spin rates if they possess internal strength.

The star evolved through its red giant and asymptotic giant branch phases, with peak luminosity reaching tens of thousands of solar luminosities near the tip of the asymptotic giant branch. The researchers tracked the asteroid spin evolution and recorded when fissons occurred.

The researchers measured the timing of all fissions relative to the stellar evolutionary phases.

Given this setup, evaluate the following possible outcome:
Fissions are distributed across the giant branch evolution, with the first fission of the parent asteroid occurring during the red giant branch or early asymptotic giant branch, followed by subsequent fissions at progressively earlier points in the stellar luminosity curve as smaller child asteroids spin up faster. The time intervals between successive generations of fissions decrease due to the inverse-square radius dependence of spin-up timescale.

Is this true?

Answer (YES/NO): NO